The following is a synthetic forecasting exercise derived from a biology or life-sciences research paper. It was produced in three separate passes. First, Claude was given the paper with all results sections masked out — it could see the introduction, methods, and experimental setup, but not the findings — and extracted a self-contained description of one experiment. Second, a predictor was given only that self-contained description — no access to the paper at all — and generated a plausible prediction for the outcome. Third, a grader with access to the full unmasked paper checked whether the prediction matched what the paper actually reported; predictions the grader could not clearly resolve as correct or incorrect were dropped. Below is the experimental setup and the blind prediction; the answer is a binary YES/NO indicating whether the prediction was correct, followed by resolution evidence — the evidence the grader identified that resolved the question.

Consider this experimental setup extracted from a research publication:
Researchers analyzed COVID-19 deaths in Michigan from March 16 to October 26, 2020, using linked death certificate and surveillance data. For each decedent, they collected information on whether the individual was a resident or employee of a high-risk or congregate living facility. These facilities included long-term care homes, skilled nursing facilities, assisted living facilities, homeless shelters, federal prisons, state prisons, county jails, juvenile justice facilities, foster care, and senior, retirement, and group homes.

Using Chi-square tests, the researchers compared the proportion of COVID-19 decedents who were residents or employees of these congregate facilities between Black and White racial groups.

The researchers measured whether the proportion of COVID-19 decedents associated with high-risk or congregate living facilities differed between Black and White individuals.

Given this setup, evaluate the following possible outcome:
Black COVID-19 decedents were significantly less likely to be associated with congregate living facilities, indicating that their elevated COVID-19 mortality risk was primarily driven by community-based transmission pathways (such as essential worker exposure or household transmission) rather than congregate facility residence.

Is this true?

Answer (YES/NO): YES